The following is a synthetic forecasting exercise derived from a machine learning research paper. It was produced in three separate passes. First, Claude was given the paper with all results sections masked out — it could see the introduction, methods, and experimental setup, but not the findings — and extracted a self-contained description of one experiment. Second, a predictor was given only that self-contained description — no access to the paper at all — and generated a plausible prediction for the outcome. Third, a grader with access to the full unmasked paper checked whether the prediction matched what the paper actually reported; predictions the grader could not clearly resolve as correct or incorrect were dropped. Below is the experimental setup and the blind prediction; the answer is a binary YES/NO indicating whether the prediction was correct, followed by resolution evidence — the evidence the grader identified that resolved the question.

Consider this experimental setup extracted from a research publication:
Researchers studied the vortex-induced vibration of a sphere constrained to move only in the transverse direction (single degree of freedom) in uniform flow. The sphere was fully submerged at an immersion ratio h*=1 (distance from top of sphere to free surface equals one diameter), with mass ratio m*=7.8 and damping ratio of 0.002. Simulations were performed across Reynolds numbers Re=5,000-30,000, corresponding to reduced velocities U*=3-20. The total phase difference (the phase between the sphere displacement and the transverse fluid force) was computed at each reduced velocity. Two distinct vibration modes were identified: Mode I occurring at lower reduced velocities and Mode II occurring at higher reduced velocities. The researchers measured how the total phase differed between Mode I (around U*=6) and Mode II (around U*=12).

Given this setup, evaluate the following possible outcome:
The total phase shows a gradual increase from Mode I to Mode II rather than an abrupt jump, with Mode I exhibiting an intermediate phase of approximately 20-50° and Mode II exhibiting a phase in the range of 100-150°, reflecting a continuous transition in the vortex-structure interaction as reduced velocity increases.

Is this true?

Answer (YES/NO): NO